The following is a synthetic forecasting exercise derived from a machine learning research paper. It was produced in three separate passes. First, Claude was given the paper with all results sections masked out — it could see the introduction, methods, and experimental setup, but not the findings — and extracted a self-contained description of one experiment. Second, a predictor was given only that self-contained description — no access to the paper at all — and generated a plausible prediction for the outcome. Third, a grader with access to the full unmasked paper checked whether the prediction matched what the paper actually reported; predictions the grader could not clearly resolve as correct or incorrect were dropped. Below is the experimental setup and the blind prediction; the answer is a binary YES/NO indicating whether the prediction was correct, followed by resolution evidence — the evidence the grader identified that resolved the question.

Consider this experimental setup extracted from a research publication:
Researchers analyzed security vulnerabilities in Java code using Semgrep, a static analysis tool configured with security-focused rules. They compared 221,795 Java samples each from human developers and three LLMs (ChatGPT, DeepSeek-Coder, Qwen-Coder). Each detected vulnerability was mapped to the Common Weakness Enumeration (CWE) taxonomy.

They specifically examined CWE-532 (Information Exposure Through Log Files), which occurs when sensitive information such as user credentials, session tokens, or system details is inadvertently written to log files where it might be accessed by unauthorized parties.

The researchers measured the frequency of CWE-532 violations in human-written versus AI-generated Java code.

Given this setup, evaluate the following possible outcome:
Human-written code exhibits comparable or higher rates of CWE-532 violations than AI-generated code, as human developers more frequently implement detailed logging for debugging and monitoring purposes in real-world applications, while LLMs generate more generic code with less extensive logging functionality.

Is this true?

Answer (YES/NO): NO